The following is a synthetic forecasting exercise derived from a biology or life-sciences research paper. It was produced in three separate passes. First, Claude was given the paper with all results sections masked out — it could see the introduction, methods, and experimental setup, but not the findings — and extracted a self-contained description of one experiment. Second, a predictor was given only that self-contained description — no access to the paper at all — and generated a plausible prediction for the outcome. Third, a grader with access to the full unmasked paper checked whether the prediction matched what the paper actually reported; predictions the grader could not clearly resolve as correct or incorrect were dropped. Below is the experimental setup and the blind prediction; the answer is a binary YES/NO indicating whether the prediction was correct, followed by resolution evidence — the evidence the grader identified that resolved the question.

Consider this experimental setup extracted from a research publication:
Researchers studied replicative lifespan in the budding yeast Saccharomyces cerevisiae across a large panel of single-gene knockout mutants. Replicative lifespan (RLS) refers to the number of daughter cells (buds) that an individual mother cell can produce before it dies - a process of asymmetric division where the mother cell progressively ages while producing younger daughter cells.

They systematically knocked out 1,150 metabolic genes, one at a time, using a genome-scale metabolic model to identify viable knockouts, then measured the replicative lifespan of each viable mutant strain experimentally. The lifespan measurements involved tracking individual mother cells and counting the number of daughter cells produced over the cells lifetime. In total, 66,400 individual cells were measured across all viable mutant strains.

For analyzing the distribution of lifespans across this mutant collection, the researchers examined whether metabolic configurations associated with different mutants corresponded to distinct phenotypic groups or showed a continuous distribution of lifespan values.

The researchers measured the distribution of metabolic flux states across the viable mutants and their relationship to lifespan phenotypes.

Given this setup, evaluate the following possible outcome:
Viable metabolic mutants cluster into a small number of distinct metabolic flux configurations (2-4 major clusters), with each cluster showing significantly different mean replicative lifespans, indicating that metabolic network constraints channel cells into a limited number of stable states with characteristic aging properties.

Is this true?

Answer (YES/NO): YES